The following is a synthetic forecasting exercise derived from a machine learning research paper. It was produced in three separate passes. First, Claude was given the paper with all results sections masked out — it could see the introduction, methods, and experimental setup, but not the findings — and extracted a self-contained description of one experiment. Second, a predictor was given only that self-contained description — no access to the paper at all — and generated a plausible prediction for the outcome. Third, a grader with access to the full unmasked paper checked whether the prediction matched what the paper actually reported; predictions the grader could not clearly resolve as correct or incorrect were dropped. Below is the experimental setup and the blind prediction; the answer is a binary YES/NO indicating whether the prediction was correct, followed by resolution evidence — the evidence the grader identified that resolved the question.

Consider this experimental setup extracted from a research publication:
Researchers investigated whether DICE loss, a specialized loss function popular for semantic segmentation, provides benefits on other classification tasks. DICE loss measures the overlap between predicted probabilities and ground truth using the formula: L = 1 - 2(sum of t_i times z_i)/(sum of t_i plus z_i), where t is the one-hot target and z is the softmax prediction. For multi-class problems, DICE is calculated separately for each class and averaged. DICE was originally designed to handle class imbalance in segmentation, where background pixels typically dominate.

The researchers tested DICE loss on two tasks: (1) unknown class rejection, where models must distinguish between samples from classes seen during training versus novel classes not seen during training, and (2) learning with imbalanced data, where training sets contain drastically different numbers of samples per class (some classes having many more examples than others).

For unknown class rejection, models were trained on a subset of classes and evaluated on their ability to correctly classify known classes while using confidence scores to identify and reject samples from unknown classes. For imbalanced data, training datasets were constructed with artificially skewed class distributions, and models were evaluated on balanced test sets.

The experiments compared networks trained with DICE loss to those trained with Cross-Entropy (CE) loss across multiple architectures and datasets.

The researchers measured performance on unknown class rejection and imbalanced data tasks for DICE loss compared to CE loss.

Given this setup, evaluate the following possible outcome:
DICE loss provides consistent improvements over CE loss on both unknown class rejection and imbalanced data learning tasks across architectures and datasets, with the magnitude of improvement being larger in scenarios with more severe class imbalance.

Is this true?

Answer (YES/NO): NO